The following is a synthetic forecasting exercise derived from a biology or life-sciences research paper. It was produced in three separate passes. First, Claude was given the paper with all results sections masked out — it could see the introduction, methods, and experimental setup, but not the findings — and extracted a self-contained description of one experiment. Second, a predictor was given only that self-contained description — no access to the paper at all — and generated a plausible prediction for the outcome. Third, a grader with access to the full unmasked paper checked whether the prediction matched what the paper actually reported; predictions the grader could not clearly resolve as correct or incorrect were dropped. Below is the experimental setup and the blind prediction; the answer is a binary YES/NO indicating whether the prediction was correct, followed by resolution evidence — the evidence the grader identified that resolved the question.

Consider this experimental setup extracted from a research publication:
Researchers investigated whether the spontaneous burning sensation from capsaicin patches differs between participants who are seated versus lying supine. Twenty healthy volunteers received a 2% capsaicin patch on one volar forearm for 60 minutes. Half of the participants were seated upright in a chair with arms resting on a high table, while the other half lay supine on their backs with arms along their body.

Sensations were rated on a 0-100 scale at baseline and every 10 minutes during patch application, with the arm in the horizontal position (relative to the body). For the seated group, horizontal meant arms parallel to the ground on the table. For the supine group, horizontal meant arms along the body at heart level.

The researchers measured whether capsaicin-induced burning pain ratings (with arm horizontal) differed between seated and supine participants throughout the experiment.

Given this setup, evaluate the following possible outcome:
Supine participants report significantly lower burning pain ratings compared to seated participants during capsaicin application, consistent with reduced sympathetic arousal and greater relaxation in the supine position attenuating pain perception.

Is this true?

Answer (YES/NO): NO